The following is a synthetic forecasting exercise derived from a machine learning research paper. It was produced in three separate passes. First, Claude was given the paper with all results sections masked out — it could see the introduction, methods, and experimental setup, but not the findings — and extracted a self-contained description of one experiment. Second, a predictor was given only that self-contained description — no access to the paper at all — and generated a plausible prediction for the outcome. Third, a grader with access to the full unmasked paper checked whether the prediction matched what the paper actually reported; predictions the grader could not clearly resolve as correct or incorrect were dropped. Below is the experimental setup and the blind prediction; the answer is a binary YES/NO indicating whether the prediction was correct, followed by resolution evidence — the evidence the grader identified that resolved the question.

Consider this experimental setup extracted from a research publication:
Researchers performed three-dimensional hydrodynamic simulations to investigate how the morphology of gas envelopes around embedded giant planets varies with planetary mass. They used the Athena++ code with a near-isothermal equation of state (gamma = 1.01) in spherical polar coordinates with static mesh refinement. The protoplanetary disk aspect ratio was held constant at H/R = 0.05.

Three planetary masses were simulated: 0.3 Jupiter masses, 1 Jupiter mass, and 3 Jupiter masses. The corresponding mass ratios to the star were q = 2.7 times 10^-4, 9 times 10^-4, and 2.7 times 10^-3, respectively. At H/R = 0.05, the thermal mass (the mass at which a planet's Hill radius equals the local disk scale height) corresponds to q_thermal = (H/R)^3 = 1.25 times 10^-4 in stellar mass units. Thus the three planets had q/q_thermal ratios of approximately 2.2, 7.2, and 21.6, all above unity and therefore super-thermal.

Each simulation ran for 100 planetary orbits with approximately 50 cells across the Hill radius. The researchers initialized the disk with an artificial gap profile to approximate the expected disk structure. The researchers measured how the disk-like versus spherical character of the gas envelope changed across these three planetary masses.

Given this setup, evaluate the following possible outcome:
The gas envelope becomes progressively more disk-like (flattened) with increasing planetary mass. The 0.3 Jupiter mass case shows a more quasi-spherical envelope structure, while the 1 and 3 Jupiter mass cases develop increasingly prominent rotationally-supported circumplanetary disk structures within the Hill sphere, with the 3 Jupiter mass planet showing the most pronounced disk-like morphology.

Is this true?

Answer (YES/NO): YES